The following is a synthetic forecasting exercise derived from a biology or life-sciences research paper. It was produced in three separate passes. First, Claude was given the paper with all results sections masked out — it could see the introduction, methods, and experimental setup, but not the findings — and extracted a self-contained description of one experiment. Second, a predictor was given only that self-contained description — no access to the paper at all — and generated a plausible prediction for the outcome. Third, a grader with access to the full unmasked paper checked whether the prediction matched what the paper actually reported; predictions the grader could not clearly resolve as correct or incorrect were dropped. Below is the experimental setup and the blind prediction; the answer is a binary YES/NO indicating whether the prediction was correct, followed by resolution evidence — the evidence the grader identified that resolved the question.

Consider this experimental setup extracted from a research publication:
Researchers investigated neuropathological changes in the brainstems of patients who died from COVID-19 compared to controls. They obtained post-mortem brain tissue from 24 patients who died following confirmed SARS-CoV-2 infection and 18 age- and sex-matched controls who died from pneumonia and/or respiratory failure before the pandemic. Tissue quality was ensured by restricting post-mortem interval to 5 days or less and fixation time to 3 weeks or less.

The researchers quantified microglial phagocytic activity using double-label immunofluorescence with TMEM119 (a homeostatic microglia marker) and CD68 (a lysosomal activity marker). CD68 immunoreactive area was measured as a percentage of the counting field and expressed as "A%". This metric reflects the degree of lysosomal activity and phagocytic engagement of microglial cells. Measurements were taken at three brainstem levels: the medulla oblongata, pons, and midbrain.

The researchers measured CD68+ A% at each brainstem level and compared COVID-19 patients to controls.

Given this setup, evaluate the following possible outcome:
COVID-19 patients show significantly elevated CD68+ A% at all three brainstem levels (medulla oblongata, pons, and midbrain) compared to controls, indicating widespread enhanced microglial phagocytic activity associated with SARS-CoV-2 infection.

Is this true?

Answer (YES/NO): NO